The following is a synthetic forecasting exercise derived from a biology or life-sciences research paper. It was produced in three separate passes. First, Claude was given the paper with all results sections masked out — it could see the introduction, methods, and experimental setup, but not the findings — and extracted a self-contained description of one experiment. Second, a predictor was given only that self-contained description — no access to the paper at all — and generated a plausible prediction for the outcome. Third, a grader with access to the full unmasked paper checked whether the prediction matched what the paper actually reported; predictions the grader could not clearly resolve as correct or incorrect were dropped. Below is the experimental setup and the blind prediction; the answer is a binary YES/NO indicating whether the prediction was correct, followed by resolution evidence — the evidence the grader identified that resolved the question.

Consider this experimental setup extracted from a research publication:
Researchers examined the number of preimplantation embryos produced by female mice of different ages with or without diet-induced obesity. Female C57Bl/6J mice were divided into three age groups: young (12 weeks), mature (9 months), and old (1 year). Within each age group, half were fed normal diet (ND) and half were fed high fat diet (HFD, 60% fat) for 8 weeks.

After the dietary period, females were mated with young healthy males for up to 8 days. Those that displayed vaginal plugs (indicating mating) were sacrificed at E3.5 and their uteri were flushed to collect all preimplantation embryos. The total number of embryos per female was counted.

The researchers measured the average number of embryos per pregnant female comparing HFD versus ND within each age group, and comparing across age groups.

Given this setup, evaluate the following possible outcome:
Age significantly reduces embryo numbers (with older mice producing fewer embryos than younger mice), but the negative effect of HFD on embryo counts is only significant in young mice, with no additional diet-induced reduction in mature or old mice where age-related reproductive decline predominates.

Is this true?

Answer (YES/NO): NO